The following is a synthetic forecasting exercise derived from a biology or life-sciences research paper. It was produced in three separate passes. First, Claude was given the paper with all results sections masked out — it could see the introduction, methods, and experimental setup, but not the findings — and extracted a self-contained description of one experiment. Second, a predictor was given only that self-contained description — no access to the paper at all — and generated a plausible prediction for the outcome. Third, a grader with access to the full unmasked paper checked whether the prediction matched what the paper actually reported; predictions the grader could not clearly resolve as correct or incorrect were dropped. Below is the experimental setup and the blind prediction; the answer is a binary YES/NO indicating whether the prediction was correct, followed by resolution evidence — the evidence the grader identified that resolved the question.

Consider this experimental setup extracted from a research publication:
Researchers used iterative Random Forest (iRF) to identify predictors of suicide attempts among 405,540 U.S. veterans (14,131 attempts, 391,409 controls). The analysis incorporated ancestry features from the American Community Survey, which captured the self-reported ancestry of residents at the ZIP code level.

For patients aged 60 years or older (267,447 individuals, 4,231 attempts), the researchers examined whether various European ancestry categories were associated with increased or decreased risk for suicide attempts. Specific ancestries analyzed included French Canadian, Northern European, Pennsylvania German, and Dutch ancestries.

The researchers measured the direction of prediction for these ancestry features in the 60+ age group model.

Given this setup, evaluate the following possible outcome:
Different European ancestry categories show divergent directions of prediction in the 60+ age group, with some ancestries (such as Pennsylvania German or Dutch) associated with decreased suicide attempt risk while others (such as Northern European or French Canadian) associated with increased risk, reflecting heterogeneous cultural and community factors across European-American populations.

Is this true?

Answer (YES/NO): NO